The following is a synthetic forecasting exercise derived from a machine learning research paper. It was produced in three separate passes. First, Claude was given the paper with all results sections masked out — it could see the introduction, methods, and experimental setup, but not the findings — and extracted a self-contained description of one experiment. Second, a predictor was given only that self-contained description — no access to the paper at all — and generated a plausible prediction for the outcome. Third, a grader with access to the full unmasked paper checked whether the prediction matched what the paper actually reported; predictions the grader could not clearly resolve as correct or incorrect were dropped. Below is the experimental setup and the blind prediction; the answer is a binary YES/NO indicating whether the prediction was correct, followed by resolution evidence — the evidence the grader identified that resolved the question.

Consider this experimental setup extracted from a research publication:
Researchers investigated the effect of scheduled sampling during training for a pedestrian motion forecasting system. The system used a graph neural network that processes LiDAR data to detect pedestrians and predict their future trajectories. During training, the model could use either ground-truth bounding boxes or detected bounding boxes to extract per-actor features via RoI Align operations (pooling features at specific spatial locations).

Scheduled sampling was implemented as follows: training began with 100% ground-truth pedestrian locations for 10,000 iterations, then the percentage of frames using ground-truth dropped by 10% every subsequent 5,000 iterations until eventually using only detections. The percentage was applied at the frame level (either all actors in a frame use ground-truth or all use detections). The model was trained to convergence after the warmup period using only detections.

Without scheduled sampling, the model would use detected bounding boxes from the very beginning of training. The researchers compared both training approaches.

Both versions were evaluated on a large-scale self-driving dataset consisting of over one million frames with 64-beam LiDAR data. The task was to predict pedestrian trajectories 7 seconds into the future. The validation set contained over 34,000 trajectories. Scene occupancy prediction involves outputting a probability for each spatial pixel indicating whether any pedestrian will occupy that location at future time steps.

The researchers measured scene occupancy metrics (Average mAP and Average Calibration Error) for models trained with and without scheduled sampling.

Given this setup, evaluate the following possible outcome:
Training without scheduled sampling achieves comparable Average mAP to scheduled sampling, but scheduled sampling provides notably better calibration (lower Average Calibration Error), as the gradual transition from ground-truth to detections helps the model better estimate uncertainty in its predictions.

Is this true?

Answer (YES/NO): NO